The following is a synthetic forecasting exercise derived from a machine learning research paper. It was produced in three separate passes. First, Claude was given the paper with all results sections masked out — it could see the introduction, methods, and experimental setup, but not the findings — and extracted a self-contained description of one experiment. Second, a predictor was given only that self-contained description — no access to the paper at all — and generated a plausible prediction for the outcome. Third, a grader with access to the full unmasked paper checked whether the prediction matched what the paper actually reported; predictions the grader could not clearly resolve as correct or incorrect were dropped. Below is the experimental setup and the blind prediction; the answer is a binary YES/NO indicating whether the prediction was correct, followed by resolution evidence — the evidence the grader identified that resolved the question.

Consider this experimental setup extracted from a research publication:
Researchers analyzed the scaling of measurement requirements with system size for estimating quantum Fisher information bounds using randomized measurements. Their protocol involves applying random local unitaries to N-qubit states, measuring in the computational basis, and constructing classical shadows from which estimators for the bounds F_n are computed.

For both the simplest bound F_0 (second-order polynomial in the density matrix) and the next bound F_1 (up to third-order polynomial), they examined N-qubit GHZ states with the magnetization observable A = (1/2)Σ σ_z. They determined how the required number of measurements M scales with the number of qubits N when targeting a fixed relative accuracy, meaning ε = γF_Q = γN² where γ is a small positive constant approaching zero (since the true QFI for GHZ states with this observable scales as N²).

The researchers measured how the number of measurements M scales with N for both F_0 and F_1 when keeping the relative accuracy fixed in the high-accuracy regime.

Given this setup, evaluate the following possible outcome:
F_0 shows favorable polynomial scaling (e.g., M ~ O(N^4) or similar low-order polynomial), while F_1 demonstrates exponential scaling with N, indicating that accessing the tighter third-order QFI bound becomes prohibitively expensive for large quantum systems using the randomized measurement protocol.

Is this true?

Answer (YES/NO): NO